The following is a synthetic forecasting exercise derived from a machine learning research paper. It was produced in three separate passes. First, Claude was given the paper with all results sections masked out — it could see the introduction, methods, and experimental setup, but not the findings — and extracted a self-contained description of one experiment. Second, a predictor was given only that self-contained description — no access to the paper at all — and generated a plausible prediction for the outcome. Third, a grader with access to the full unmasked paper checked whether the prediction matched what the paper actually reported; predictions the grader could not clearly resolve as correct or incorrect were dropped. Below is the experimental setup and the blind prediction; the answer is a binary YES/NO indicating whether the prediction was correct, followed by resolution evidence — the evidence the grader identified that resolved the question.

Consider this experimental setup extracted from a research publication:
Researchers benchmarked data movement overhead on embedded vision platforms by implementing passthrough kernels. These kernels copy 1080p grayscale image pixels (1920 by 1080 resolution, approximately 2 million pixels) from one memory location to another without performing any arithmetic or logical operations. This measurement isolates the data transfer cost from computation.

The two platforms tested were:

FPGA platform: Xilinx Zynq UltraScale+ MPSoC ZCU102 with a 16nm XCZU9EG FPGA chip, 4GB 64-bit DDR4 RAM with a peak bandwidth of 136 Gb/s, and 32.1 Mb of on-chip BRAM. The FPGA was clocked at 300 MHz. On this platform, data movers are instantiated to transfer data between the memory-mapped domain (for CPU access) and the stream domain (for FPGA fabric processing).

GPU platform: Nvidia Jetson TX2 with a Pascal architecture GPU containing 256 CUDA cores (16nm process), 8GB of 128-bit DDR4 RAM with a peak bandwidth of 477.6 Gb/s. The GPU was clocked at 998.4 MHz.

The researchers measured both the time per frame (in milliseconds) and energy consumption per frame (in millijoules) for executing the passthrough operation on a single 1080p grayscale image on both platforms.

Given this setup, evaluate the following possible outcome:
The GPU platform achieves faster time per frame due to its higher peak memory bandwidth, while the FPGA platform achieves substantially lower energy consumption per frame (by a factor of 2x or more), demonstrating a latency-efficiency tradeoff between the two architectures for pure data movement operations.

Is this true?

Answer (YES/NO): NO